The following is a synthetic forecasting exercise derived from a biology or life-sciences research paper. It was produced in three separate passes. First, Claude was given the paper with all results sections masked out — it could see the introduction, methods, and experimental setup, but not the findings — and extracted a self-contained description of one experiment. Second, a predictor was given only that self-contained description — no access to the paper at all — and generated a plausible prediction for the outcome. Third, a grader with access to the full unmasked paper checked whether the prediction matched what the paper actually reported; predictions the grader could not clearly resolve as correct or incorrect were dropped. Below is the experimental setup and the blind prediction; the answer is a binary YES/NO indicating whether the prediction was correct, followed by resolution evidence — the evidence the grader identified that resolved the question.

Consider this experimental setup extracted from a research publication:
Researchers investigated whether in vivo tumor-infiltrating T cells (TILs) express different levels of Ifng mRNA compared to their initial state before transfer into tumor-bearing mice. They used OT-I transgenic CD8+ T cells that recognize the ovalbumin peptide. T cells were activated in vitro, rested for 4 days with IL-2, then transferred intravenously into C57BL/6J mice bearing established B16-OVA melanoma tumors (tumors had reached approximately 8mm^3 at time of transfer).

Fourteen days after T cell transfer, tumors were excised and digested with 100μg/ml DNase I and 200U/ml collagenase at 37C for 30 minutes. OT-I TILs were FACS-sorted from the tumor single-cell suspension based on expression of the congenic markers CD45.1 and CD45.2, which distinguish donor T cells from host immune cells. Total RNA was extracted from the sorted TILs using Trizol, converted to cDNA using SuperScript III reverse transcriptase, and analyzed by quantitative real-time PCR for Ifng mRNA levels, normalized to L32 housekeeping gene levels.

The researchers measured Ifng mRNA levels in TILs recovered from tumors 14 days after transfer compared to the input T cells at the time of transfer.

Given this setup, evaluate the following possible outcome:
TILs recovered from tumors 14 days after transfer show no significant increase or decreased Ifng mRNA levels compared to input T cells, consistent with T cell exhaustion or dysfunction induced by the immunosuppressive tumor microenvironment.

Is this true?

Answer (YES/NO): NO